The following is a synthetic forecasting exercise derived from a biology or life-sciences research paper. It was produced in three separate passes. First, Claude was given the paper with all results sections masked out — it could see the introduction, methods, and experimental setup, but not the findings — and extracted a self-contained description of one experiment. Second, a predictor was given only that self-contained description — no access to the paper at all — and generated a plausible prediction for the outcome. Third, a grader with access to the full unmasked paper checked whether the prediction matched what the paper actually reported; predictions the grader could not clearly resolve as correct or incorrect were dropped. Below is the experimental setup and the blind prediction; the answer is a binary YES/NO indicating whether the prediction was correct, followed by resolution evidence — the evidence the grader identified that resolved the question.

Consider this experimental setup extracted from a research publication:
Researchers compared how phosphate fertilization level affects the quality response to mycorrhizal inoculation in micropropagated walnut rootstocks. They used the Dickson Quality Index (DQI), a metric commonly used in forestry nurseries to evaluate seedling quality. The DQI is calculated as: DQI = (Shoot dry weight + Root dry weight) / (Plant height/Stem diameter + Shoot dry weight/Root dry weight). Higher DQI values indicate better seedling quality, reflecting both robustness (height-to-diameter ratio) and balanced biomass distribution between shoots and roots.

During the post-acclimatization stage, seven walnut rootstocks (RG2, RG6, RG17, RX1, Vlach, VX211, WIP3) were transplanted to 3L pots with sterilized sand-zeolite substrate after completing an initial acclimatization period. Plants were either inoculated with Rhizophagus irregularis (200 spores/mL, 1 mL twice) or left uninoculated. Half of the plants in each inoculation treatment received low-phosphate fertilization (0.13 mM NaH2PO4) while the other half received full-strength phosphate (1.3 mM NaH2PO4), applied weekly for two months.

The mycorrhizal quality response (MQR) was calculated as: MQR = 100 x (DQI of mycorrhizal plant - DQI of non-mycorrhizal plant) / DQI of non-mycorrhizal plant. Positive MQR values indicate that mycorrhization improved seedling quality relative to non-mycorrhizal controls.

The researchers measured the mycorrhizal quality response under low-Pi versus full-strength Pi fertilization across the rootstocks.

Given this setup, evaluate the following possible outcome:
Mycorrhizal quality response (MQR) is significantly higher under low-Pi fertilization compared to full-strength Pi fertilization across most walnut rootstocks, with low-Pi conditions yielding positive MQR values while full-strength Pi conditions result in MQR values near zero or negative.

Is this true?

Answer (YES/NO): NO